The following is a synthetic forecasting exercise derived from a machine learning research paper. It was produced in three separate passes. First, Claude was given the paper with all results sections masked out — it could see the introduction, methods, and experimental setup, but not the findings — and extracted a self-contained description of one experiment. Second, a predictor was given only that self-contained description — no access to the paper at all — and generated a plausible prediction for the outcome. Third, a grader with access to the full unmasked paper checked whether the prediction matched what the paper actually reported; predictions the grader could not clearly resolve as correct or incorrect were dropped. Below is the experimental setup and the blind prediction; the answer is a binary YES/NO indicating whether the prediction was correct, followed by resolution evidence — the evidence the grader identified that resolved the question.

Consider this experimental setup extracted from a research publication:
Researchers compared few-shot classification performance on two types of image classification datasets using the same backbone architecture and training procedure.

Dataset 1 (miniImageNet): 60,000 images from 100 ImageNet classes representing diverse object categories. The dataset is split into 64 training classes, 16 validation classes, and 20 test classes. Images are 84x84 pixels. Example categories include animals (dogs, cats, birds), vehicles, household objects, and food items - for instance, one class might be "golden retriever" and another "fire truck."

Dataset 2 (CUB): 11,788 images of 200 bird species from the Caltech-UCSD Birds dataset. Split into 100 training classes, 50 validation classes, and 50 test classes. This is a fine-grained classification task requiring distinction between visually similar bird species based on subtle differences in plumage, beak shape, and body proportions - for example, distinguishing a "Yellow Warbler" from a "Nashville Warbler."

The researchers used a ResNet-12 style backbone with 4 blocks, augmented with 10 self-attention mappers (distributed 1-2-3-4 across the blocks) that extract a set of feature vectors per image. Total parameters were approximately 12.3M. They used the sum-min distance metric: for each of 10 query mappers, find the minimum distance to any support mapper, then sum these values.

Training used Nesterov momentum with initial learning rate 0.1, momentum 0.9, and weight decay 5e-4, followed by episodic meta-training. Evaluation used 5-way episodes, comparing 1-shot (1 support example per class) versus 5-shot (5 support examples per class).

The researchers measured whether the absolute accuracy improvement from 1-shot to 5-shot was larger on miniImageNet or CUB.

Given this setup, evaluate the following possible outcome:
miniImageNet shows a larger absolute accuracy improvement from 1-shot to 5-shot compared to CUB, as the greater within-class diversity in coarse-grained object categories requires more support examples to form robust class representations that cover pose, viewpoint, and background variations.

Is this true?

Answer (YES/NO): YES